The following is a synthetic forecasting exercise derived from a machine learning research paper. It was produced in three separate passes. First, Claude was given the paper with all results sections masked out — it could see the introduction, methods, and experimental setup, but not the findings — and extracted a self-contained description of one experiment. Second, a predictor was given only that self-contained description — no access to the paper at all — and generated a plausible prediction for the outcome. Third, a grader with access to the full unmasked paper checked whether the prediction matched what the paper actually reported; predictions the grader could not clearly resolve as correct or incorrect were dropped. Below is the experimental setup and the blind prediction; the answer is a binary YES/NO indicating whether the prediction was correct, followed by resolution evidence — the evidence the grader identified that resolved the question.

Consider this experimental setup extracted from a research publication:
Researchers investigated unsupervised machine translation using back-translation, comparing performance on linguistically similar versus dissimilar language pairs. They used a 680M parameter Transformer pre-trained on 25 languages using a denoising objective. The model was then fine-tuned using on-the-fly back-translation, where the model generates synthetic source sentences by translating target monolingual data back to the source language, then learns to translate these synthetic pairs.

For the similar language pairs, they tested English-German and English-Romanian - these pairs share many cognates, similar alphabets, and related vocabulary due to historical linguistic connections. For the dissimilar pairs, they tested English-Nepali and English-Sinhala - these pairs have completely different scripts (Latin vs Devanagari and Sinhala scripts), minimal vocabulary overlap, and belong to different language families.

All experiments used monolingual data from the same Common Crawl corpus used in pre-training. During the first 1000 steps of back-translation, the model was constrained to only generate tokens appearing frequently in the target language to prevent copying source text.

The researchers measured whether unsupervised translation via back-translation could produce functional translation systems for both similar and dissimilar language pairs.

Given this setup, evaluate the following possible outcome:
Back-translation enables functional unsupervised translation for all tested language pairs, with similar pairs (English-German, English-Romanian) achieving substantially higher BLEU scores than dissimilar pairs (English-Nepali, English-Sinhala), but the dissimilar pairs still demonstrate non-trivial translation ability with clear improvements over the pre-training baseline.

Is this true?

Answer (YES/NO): YES